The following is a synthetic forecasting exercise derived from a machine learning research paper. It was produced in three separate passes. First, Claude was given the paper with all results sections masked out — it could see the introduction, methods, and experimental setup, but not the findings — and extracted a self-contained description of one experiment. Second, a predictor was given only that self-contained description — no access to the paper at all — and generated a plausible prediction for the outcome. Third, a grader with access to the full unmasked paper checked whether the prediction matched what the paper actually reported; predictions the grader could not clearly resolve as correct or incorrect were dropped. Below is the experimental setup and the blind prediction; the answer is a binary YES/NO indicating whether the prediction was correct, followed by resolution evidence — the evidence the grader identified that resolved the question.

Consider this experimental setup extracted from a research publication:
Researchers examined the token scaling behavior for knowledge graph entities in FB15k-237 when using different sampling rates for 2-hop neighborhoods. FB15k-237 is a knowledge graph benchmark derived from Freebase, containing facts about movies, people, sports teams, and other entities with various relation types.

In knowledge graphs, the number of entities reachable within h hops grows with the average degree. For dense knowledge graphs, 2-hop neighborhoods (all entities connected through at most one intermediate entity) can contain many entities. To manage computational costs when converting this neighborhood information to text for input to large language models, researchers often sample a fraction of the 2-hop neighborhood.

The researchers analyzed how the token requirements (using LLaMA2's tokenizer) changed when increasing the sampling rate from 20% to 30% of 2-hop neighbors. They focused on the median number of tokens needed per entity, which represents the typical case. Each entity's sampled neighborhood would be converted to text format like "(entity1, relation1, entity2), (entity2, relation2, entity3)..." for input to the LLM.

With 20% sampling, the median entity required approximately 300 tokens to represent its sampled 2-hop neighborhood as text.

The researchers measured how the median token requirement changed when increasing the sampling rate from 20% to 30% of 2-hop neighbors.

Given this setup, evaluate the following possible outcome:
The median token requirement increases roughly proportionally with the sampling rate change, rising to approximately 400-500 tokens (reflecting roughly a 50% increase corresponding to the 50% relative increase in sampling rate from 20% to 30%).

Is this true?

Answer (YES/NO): NO